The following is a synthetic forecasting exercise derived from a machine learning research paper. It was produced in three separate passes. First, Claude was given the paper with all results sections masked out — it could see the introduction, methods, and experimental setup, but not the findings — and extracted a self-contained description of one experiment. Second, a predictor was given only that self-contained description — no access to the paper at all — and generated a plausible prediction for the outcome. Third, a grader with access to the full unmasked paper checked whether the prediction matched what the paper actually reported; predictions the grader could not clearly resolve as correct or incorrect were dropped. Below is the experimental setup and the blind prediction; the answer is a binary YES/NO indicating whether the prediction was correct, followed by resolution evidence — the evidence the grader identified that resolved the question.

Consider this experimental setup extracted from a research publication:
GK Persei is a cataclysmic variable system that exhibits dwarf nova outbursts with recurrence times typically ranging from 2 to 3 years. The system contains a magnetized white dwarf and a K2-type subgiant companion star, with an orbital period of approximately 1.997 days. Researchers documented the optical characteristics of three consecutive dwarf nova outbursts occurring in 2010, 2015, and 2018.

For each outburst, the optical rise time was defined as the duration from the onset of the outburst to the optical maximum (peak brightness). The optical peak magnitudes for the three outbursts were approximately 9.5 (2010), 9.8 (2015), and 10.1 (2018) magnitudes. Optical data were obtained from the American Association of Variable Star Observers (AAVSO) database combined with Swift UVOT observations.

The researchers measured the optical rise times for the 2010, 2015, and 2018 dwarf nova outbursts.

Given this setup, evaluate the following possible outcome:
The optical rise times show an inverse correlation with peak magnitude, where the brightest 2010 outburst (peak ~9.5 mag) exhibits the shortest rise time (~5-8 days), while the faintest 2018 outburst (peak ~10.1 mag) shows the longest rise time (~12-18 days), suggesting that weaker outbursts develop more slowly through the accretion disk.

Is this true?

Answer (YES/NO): NO